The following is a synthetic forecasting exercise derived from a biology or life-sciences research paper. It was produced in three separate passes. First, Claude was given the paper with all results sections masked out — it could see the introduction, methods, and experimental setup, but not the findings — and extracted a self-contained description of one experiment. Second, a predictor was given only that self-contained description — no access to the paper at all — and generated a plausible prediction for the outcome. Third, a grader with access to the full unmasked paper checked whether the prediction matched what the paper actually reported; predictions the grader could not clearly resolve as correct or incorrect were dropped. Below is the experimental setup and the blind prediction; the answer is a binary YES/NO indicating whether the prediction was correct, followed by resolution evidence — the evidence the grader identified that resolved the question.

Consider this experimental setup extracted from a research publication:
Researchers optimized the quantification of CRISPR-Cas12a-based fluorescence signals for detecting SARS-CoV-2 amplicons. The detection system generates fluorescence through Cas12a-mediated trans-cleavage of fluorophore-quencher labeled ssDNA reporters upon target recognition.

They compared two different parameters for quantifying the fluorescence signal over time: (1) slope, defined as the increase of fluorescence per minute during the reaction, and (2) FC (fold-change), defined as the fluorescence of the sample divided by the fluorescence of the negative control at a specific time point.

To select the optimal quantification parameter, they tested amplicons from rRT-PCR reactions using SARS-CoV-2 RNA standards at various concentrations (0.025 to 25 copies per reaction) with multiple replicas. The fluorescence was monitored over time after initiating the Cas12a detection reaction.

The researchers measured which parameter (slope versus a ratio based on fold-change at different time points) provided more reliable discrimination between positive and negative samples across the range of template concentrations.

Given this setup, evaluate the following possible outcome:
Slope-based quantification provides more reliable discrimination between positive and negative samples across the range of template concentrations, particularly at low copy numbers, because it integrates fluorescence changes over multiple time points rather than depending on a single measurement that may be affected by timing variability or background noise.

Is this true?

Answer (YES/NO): NO